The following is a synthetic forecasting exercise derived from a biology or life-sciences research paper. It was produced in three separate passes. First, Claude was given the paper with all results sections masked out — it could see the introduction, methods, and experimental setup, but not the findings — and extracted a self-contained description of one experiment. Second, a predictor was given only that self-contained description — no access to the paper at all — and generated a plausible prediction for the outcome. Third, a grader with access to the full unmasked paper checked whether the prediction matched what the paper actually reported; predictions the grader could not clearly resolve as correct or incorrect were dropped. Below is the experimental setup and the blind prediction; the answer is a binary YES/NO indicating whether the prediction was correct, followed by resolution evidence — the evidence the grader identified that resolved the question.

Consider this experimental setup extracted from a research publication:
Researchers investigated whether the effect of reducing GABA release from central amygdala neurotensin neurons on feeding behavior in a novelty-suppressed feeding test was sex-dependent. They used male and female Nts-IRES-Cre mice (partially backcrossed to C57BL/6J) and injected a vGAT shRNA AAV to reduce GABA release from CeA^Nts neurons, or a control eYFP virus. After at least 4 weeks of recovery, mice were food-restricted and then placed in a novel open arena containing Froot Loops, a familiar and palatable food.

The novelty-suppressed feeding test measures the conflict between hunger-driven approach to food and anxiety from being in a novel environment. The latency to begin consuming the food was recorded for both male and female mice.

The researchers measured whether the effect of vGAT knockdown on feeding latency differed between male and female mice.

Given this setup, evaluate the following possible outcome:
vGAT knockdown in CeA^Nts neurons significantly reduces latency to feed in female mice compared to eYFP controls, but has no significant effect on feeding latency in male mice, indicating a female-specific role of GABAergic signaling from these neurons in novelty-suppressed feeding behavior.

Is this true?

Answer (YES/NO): NO